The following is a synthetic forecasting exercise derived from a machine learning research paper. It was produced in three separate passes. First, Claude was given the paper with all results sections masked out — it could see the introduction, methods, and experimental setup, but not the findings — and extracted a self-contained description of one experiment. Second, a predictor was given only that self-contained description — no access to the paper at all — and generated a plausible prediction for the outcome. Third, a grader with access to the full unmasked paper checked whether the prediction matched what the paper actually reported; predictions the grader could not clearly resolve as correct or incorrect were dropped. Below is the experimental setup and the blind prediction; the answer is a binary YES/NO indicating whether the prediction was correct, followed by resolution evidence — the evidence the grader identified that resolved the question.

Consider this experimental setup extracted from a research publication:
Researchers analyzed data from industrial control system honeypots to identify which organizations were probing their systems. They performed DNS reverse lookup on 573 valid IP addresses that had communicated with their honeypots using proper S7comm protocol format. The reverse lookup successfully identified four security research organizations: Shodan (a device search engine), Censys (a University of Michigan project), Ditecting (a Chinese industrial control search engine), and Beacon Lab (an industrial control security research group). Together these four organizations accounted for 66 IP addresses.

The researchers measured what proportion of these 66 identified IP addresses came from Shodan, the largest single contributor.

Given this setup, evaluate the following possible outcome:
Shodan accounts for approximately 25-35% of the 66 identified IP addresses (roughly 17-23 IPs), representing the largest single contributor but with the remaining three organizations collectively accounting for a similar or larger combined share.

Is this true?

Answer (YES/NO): NO